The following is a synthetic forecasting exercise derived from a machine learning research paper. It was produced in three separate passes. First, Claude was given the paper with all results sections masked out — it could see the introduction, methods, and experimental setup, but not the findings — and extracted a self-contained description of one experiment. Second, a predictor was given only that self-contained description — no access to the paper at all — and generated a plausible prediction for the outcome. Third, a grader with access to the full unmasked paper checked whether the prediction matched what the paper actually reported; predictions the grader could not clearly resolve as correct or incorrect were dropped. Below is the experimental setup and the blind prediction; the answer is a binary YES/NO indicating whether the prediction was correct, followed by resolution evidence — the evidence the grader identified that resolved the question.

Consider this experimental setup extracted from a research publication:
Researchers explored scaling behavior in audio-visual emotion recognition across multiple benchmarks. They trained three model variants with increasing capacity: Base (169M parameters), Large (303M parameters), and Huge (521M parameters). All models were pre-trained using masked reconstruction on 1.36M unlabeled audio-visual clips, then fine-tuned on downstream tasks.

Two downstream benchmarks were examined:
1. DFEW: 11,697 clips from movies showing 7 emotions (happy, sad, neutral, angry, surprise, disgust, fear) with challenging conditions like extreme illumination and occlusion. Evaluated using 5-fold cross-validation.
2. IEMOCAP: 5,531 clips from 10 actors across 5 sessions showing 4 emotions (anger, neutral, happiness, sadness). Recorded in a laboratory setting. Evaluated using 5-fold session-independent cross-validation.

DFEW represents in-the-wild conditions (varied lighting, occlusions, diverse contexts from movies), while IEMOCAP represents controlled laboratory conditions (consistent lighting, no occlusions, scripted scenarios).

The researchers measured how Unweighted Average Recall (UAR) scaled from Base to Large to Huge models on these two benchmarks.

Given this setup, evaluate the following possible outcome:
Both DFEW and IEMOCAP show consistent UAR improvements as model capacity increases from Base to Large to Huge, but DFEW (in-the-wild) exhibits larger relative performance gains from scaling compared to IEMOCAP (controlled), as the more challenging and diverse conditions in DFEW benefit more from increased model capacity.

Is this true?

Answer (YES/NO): NO